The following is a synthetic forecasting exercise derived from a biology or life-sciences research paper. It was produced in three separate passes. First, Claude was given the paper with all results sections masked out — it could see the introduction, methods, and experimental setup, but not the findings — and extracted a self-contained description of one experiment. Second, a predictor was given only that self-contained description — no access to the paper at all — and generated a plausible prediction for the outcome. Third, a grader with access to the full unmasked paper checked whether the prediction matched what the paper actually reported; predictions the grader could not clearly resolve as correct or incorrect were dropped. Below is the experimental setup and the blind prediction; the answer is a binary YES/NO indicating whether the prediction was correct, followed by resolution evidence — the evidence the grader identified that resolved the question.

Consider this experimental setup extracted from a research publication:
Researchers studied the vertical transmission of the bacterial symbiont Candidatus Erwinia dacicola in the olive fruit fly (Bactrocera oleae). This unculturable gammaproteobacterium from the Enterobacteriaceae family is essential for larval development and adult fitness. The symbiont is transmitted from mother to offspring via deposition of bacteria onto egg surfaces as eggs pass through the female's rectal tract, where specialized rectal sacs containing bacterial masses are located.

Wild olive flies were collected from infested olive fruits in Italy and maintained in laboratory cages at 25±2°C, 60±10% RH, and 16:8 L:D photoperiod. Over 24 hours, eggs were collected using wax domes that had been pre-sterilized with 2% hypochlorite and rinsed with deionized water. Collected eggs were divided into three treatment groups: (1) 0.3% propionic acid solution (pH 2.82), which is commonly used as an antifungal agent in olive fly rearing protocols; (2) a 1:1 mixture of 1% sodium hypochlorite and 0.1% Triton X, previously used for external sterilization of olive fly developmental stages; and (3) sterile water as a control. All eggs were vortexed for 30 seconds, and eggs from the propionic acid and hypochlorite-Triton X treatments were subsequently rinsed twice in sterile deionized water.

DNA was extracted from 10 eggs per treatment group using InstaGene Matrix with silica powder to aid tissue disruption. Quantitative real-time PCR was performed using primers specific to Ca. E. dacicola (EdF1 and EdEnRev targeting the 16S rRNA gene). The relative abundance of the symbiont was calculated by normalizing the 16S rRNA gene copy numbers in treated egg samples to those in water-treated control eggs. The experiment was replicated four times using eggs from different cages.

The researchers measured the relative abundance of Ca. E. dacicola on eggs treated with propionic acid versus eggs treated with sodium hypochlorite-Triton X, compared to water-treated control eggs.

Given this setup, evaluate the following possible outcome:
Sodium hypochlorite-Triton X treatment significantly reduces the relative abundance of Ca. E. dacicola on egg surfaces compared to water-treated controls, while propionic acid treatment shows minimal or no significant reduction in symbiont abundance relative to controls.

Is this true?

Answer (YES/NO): NO